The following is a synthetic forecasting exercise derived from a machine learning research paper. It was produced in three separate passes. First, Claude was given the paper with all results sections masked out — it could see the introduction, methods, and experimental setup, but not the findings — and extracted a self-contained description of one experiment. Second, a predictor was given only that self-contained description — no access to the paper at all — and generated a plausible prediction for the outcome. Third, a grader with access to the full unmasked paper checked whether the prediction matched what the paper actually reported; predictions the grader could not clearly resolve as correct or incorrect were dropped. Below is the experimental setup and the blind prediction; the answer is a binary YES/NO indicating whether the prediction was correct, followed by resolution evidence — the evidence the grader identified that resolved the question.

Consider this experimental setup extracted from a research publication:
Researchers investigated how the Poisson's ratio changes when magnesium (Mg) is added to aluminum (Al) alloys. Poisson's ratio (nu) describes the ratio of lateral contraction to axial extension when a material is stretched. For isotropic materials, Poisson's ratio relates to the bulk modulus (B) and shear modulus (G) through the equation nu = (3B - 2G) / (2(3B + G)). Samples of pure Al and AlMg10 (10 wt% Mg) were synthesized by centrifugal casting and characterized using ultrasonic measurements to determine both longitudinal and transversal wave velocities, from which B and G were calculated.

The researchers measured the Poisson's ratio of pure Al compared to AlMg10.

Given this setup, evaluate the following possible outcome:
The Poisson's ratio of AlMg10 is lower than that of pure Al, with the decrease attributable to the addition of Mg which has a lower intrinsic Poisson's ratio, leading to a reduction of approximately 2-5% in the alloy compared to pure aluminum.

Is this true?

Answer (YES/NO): NO